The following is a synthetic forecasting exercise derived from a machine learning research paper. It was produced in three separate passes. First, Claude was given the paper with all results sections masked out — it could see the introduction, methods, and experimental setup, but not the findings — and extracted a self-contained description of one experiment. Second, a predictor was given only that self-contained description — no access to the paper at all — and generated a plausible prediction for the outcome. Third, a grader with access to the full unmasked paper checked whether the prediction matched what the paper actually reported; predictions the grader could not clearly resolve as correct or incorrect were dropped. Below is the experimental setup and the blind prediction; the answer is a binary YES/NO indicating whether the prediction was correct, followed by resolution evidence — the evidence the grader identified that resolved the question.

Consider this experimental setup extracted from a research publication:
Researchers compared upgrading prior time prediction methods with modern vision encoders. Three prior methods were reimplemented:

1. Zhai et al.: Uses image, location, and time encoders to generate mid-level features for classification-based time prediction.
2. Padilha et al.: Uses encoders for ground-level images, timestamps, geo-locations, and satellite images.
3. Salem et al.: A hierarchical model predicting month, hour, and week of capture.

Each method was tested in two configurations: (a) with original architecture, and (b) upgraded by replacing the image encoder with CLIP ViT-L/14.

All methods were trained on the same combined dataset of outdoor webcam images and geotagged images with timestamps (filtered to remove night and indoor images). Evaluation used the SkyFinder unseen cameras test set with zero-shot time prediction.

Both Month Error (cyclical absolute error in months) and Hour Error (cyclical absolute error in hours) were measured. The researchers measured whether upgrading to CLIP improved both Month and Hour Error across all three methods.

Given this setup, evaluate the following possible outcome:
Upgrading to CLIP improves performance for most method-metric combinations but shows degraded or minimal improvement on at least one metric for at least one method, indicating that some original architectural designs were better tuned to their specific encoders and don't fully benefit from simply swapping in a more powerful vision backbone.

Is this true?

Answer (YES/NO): YES